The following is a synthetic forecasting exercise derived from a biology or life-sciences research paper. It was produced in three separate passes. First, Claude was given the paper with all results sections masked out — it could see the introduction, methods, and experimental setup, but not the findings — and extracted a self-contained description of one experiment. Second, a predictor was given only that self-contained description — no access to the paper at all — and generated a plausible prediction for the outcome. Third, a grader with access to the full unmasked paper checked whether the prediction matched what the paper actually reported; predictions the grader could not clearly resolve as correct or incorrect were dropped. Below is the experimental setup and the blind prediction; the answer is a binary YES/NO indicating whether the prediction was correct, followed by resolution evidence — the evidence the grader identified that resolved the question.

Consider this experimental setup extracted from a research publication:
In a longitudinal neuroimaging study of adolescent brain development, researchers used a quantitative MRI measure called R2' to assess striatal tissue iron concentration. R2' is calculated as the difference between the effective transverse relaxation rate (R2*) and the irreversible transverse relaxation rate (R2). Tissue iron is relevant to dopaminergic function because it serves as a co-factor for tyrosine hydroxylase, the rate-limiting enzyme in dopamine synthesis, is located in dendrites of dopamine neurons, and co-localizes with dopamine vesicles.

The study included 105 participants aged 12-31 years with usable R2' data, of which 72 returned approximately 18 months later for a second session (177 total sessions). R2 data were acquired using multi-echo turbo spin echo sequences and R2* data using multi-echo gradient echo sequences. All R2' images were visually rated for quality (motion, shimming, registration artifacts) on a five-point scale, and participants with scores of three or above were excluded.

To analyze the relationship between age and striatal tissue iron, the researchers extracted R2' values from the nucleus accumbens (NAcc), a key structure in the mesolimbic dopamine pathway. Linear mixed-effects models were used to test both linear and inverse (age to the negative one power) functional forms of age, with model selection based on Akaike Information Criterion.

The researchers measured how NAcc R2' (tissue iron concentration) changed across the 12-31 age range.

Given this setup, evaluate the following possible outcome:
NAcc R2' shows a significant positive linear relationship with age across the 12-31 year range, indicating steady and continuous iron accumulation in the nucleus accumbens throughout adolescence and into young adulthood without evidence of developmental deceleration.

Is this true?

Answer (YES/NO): NO